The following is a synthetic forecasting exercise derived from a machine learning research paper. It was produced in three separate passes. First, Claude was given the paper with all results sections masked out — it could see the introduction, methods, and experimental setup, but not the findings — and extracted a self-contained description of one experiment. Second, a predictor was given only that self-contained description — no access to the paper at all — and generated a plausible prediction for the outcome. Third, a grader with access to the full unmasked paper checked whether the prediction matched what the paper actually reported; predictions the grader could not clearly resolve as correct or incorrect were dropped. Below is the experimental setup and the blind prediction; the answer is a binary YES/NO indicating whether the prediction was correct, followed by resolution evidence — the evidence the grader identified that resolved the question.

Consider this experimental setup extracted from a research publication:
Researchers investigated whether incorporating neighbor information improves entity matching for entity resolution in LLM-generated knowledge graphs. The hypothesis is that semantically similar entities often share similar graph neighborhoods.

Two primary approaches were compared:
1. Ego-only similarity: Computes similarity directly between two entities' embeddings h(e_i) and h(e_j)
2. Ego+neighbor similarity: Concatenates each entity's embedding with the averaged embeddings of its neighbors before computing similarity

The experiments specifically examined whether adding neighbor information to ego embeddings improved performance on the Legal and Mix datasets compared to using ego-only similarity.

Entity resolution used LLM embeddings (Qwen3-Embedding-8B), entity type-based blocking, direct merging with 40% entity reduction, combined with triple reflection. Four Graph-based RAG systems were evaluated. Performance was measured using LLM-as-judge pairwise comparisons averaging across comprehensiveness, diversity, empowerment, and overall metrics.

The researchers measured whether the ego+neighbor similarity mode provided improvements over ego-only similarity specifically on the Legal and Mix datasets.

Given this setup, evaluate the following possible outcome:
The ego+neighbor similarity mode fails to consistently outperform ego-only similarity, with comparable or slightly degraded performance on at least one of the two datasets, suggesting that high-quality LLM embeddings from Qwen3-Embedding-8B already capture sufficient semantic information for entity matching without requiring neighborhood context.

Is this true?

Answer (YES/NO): NO